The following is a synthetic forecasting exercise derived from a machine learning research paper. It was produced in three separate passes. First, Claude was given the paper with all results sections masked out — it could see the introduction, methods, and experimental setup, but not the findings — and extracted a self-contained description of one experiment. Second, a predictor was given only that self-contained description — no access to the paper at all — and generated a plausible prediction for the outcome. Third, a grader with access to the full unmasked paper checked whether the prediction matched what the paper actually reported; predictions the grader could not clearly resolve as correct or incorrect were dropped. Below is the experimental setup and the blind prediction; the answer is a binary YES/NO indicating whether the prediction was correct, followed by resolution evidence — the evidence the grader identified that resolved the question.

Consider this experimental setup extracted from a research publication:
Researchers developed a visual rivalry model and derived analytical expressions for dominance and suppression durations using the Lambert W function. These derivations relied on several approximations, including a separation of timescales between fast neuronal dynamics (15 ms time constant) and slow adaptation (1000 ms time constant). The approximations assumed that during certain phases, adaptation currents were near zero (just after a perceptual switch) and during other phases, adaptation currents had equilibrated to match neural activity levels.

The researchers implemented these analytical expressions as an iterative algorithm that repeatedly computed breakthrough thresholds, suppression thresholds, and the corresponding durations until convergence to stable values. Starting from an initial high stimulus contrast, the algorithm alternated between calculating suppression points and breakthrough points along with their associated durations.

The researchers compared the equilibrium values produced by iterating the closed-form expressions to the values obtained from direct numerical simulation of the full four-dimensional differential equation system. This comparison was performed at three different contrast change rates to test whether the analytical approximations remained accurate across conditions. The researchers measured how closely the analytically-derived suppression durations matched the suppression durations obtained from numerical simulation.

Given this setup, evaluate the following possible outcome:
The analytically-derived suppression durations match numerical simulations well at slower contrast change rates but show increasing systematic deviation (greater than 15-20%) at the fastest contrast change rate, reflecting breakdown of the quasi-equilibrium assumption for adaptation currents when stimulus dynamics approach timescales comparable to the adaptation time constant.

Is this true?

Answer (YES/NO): NO